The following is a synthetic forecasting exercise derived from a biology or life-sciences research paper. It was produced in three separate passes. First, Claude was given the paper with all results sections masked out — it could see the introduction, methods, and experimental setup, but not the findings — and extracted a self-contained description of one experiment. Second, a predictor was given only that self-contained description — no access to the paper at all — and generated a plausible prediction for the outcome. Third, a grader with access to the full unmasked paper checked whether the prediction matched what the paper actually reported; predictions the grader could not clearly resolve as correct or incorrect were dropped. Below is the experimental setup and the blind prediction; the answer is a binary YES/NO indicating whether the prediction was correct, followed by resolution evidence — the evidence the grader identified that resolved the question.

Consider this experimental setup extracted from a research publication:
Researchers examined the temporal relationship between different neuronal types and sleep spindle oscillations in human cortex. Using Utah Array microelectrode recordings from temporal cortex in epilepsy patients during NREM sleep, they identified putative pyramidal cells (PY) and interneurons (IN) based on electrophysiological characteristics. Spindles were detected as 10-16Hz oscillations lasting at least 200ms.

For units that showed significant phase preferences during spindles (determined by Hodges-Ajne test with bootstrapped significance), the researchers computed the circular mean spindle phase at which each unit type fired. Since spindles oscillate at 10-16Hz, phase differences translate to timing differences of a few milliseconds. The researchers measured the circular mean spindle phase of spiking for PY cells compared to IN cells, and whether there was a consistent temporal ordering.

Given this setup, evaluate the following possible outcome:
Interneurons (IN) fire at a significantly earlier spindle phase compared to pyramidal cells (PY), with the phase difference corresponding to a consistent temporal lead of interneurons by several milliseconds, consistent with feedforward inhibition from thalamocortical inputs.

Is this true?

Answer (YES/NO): NO